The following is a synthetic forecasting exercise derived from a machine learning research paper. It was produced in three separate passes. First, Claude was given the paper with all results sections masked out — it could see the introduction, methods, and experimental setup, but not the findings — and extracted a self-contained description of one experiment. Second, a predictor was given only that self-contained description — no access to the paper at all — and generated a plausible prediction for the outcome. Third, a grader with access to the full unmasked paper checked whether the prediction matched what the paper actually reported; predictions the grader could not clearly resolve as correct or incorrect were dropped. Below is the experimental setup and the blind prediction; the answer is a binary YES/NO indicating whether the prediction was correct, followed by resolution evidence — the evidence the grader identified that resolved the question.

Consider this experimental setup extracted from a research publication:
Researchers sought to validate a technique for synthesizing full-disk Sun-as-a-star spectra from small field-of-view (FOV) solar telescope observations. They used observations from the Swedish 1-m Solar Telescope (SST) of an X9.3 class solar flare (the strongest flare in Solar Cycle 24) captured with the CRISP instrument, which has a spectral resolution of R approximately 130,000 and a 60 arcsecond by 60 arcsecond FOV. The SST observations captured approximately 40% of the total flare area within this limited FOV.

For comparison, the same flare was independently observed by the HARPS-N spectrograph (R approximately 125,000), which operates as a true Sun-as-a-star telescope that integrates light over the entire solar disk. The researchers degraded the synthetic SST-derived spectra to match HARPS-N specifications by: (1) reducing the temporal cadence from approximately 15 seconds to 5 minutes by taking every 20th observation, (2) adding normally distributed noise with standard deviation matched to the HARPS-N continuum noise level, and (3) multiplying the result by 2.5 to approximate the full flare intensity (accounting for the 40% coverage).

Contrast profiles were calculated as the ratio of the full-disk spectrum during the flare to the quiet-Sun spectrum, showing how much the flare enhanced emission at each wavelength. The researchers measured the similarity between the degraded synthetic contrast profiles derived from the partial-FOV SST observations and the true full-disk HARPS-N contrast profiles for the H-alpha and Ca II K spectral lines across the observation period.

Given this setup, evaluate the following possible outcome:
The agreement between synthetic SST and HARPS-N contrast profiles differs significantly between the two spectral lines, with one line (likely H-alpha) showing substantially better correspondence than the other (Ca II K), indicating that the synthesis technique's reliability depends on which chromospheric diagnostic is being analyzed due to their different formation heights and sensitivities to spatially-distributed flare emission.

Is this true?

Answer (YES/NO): NO